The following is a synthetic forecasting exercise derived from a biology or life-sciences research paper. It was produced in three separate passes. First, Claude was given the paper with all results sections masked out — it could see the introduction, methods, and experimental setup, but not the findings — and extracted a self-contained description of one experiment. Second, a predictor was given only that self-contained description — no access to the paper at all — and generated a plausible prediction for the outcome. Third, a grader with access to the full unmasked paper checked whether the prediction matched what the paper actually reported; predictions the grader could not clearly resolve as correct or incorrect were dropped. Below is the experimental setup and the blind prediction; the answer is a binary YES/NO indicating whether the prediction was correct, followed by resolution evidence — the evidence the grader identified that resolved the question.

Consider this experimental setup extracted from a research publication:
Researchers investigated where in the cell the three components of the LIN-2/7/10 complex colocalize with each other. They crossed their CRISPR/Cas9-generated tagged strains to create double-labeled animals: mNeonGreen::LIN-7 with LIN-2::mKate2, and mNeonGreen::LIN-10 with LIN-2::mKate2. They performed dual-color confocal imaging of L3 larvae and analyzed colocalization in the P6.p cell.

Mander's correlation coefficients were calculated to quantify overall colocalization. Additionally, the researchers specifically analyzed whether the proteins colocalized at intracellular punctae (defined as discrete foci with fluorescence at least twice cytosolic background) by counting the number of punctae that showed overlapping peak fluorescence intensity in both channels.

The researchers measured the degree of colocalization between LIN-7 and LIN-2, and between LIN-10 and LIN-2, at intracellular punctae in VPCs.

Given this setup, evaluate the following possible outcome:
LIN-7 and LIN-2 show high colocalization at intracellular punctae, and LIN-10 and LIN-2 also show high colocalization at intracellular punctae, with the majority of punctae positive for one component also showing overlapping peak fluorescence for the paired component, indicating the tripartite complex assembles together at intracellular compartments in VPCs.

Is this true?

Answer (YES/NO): NO